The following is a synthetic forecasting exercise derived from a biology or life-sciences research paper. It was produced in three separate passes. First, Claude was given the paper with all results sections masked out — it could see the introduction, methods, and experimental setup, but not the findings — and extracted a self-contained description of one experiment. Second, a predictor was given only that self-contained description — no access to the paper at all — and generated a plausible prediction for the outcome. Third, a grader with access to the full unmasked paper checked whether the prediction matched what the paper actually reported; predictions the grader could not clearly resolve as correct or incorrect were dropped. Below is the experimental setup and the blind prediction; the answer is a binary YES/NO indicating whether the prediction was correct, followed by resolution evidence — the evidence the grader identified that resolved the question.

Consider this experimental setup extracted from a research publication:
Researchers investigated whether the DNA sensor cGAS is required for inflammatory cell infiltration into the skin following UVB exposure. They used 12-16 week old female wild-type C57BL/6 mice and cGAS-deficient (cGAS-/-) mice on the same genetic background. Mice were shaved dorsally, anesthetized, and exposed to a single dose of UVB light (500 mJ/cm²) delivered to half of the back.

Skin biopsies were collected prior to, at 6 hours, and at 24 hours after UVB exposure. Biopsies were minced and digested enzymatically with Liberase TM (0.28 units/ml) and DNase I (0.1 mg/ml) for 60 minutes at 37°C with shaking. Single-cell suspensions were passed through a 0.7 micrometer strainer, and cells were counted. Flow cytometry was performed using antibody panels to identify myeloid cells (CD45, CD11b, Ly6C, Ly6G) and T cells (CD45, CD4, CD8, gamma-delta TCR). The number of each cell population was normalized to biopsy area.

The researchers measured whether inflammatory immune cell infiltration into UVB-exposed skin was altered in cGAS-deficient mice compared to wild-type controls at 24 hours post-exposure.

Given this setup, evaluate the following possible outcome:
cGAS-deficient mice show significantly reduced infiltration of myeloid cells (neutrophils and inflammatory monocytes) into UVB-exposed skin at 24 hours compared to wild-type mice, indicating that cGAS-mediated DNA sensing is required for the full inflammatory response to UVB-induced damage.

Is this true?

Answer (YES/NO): NO